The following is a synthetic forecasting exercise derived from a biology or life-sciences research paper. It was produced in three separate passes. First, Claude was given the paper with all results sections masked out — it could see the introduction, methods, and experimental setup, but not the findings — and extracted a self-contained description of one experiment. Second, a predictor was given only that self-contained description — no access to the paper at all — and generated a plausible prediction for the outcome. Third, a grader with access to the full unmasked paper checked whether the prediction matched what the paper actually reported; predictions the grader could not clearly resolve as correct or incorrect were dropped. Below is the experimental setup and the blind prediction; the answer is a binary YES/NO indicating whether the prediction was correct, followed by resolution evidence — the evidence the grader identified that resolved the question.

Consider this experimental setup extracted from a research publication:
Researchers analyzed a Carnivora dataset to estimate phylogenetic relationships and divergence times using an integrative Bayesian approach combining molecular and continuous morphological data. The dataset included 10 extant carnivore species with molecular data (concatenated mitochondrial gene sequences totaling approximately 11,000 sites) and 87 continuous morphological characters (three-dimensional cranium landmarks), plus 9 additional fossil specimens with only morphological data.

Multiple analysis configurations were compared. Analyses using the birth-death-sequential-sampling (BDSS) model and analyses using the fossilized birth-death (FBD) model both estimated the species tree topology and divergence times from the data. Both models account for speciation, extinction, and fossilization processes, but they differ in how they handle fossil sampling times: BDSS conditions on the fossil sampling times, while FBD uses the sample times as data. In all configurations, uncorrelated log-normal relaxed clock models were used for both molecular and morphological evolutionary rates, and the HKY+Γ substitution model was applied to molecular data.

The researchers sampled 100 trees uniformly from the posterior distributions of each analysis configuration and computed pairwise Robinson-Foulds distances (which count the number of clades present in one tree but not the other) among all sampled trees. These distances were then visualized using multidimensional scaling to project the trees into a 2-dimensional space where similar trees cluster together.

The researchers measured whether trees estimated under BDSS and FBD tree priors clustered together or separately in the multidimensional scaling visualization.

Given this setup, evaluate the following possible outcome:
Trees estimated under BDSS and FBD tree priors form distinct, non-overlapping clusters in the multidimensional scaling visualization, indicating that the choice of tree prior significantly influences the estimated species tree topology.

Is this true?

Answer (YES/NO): NO